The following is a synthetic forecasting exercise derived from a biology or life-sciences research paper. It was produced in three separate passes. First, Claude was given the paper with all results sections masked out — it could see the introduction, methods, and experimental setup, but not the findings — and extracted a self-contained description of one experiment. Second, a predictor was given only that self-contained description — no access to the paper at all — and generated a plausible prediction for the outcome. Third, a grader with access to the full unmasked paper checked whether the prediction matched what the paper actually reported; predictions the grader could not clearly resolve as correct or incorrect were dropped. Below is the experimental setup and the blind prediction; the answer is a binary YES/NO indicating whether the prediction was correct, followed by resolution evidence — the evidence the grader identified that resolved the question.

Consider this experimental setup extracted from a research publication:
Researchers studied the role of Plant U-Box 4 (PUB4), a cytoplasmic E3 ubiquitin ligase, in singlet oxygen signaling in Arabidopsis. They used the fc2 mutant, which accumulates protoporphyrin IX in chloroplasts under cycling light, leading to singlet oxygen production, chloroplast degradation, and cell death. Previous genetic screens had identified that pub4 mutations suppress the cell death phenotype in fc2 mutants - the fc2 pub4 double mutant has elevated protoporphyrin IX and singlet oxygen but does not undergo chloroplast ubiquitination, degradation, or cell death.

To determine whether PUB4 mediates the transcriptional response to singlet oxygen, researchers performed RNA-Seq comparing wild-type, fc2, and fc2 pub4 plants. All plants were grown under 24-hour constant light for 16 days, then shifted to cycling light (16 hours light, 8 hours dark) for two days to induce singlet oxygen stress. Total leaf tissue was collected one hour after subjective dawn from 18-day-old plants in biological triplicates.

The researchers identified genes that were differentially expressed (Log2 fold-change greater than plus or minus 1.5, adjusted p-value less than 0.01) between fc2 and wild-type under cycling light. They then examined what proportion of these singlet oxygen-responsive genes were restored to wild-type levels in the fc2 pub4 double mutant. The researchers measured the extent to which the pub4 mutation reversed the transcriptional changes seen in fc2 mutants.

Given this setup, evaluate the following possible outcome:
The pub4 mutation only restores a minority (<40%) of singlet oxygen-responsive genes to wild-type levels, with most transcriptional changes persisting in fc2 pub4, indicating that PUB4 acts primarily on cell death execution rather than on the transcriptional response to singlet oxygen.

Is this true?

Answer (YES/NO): NO